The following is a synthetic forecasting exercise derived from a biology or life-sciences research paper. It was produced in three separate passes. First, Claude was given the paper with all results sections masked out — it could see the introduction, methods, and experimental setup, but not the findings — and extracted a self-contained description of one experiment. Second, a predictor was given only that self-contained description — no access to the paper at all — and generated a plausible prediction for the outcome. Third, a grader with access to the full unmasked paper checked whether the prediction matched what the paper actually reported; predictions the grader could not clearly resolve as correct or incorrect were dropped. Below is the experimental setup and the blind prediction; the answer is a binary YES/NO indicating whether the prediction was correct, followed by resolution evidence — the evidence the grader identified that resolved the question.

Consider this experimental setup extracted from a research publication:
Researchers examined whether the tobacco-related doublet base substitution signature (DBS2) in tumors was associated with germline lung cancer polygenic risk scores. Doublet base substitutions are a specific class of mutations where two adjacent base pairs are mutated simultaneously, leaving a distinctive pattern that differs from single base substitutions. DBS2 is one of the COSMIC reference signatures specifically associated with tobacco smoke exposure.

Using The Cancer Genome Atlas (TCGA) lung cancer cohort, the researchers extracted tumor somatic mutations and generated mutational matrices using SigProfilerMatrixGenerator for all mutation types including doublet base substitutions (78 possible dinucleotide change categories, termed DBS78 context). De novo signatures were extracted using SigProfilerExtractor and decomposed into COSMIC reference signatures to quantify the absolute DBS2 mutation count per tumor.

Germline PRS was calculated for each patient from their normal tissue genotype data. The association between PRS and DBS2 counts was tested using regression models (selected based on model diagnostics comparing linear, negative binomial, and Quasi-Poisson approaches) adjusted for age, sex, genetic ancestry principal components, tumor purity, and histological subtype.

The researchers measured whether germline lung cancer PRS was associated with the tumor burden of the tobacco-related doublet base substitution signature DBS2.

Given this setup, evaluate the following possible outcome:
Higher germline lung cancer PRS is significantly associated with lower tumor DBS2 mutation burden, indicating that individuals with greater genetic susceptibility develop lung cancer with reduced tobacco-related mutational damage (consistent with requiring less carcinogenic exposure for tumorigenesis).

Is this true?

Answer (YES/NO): NO